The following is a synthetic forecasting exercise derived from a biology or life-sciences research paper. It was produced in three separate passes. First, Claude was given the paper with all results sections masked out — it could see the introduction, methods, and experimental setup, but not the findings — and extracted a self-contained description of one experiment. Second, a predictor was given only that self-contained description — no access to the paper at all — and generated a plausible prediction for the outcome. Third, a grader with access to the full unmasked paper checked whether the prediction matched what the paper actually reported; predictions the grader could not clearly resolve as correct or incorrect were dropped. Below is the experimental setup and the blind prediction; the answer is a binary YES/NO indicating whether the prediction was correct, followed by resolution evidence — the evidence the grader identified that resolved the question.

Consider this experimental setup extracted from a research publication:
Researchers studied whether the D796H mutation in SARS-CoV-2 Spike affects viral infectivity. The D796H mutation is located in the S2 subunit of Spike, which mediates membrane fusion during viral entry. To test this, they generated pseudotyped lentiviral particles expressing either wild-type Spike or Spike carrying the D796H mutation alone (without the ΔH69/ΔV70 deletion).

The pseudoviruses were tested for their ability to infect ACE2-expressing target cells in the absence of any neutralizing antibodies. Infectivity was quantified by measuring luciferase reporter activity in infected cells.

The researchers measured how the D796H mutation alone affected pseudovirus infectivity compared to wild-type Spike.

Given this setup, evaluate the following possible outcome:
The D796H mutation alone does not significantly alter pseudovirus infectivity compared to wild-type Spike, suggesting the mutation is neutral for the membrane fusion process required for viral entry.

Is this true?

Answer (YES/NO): NO